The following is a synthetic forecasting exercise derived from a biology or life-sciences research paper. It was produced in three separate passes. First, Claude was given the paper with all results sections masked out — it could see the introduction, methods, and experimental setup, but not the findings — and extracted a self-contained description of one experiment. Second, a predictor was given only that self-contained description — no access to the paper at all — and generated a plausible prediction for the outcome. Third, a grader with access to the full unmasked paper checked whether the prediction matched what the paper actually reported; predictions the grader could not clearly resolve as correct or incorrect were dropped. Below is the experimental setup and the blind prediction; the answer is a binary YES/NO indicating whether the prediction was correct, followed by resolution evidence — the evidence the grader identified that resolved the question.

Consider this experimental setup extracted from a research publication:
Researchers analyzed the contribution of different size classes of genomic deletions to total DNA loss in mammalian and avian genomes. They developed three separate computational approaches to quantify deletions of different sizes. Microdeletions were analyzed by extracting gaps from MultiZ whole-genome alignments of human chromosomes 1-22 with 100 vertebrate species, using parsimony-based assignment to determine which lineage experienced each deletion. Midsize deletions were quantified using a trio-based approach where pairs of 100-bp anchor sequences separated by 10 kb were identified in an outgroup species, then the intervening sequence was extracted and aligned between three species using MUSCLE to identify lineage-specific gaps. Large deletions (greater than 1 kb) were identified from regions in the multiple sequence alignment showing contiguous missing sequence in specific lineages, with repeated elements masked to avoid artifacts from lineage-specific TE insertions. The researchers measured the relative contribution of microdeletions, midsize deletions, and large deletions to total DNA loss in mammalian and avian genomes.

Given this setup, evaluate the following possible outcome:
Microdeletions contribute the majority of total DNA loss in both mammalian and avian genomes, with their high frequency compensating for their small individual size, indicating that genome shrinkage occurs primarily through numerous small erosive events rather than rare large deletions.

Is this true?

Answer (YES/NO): NO